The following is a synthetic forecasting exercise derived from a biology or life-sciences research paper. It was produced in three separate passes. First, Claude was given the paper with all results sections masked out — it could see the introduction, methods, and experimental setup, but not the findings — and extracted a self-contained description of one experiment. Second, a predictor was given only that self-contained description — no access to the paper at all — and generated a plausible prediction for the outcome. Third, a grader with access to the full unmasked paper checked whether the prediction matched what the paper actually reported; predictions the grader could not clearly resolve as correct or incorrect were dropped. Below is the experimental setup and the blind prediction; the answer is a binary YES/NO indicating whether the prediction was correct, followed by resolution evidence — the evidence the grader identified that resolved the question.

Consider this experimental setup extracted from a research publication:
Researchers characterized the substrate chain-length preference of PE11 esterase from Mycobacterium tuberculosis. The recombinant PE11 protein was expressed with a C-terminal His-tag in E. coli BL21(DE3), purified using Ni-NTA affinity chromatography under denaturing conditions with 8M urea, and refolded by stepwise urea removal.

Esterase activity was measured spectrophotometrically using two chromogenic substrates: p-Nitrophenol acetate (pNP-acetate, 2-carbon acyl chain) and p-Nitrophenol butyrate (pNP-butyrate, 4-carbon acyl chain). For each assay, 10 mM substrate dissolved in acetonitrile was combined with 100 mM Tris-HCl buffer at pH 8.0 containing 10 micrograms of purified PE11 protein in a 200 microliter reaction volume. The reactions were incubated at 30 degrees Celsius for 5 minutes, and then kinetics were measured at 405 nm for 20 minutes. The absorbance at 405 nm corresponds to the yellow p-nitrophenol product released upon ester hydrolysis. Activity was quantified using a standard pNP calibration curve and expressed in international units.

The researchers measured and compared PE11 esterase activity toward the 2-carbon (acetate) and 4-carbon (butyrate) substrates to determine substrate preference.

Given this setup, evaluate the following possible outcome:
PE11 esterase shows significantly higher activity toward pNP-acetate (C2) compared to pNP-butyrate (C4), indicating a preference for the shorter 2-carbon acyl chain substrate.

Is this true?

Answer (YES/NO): YES